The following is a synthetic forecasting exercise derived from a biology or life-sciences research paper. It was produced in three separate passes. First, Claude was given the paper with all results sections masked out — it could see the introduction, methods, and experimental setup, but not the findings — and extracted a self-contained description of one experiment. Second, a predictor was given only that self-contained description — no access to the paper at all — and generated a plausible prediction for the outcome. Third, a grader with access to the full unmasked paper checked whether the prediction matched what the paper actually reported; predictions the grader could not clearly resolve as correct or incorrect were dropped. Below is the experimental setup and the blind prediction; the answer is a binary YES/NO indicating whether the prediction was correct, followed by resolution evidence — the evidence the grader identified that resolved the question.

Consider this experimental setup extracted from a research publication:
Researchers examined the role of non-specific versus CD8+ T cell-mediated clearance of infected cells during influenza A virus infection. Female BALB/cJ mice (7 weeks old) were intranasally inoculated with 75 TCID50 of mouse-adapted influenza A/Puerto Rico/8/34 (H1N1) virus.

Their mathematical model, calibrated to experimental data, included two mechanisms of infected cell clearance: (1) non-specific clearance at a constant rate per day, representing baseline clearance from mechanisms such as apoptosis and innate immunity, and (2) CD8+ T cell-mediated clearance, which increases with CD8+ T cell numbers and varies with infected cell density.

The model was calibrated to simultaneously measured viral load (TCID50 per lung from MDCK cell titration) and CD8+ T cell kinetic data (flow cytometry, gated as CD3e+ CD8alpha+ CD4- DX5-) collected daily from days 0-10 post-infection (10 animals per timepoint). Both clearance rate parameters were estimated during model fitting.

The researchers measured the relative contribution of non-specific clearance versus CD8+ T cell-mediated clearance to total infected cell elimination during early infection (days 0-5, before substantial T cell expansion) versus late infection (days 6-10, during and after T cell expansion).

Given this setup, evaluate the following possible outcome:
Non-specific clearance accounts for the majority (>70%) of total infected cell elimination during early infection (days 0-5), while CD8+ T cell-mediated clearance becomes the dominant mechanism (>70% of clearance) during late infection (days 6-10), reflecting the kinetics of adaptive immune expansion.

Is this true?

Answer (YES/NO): NO